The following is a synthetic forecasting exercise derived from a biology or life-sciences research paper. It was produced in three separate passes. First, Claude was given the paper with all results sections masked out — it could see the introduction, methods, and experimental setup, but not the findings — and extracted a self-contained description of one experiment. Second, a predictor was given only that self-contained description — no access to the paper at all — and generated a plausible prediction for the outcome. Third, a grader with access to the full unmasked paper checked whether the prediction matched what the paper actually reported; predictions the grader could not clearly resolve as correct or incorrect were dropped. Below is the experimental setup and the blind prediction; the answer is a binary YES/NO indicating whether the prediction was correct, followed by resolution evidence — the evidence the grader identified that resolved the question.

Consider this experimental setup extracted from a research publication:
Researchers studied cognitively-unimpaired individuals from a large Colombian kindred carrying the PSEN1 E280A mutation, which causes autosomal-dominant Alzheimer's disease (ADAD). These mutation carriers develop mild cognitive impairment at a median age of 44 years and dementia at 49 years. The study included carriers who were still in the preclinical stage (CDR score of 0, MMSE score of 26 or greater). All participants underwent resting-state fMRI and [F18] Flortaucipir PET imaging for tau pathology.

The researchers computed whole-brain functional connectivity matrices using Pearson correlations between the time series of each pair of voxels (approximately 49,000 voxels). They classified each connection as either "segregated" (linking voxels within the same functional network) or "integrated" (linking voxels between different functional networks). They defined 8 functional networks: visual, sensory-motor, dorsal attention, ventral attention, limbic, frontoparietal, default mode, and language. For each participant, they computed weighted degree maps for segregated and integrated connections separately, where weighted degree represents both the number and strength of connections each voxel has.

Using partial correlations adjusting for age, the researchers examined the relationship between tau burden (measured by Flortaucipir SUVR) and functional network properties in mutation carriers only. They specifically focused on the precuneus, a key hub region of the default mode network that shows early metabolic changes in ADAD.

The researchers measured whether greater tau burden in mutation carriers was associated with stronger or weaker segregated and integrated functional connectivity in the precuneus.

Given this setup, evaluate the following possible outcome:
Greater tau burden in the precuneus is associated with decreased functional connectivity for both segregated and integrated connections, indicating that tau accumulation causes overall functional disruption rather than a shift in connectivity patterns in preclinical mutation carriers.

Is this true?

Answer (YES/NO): YES